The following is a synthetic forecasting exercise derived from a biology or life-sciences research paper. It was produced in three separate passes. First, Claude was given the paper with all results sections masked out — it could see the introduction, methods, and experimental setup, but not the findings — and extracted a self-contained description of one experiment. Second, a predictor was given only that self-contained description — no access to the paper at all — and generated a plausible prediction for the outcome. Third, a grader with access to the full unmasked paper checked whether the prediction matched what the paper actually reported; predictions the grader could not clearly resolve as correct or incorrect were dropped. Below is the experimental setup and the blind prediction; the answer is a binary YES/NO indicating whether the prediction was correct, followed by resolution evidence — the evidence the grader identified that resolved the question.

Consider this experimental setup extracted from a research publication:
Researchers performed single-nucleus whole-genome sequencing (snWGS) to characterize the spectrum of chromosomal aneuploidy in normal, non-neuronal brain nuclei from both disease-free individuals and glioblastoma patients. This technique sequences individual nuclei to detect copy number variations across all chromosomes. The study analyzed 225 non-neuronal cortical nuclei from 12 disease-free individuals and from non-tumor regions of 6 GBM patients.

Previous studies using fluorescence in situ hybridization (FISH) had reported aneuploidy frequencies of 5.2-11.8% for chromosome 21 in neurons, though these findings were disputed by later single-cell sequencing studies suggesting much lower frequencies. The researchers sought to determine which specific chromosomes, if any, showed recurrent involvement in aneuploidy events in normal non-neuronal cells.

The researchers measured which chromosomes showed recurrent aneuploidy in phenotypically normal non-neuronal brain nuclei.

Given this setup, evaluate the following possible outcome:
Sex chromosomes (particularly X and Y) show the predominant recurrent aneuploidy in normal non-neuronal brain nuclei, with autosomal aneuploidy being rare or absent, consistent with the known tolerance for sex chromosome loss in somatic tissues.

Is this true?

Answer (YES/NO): NO